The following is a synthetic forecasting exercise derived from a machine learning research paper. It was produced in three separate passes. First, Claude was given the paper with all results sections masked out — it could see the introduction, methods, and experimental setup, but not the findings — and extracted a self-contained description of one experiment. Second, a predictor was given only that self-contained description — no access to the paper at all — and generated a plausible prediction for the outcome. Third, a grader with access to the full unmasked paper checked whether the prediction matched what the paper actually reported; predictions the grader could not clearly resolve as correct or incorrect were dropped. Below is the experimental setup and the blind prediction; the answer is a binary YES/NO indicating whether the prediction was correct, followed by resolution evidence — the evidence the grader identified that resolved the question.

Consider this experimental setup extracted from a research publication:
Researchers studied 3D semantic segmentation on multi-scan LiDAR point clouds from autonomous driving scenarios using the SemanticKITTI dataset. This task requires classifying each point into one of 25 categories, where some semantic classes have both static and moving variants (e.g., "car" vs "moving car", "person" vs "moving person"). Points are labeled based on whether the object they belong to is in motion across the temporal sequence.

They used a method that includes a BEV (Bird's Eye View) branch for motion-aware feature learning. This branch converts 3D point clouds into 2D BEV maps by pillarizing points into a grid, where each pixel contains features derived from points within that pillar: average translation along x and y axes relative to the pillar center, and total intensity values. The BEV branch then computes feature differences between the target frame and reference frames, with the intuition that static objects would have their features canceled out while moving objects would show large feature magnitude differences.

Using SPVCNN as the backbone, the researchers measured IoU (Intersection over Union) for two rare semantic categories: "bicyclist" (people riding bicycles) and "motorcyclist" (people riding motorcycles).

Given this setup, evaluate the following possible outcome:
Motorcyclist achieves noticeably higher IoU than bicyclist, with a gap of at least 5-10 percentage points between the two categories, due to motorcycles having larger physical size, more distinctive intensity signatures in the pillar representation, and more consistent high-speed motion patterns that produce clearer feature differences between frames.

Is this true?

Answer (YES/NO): NO